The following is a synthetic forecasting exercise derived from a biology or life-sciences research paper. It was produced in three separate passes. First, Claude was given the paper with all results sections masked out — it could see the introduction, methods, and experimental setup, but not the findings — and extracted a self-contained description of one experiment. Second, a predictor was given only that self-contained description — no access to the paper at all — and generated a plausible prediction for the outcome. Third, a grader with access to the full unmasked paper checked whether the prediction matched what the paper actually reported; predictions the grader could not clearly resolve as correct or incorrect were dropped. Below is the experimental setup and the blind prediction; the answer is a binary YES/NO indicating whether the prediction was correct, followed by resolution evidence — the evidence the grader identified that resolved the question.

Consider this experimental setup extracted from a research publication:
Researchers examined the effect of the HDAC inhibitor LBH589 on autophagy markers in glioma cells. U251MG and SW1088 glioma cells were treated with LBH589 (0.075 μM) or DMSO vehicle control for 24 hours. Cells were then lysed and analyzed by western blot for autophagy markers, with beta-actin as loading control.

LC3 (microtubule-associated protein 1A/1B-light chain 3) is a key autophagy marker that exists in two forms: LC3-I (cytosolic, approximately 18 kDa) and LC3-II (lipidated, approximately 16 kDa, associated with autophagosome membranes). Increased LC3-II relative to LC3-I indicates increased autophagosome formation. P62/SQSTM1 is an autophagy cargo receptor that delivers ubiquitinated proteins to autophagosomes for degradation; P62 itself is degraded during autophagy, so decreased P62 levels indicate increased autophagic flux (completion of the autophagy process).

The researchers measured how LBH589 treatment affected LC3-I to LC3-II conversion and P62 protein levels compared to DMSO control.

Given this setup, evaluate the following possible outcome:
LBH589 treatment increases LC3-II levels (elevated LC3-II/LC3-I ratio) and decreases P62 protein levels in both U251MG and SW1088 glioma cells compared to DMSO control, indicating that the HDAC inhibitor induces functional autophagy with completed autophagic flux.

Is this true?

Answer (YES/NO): YES